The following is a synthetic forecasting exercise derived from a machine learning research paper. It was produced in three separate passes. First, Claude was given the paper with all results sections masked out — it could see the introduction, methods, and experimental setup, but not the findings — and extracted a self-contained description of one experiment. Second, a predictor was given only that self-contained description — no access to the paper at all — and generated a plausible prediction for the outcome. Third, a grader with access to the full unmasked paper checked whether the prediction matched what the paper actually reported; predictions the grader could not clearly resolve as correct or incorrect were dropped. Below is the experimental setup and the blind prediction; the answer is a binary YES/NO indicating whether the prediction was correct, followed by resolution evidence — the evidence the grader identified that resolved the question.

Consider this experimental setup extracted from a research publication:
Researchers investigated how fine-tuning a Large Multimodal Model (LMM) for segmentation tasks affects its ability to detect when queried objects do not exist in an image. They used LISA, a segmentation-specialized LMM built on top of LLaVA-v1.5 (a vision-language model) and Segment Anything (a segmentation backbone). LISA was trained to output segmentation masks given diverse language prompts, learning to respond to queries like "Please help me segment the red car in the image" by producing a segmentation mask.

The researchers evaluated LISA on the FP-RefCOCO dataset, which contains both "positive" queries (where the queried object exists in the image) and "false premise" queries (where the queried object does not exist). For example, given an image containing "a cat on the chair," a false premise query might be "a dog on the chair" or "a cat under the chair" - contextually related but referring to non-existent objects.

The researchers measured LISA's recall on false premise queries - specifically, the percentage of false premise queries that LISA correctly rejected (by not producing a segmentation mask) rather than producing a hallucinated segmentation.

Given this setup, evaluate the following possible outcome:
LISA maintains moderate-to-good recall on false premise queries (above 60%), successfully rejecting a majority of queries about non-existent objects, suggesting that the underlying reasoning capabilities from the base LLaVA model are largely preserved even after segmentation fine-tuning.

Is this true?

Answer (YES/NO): NO